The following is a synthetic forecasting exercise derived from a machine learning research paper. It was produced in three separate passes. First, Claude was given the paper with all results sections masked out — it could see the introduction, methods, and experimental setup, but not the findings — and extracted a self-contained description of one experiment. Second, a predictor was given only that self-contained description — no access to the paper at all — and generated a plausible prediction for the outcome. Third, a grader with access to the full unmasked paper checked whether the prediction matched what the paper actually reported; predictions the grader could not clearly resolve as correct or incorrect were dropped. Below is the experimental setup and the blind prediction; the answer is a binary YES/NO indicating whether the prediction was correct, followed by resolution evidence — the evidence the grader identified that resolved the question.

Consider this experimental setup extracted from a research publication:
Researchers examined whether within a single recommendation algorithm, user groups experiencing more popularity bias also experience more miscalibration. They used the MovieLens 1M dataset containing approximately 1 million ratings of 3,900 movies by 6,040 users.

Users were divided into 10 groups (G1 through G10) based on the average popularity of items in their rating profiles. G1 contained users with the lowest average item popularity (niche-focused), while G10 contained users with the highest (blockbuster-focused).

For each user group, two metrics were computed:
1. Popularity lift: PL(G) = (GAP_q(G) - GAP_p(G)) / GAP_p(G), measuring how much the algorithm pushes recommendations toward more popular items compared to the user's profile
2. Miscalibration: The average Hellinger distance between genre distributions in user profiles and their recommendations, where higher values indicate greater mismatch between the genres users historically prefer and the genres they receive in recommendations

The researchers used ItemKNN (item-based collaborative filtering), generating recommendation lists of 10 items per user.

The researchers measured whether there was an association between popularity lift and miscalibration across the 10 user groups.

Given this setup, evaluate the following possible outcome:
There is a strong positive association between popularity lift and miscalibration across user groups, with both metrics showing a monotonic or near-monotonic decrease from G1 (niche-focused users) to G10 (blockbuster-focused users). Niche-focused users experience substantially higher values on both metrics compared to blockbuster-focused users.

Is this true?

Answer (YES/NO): YES